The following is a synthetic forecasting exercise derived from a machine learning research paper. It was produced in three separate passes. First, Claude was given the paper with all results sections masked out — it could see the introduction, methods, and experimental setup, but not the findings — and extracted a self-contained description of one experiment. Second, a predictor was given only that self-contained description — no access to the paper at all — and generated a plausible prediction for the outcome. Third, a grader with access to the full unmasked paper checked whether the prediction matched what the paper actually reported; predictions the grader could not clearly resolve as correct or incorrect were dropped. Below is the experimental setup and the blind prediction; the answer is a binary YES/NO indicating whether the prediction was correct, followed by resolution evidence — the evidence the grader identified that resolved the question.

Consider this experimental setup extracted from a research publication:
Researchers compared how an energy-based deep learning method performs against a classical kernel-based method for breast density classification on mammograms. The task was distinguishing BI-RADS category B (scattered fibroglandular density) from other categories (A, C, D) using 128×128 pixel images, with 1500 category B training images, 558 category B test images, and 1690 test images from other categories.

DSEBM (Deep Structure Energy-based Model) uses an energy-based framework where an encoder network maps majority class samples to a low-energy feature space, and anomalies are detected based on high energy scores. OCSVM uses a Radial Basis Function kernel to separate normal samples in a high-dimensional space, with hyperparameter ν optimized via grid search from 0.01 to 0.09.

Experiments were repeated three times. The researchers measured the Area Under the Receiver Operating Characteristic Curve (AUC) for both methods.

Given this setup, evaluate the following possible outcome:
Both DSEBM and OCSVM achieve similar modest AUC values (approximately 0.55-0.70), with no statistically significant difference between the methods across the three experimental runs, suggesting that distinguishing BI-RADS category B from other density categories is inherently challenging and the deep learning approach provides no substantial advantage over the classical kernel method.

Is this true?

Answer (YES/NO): NO